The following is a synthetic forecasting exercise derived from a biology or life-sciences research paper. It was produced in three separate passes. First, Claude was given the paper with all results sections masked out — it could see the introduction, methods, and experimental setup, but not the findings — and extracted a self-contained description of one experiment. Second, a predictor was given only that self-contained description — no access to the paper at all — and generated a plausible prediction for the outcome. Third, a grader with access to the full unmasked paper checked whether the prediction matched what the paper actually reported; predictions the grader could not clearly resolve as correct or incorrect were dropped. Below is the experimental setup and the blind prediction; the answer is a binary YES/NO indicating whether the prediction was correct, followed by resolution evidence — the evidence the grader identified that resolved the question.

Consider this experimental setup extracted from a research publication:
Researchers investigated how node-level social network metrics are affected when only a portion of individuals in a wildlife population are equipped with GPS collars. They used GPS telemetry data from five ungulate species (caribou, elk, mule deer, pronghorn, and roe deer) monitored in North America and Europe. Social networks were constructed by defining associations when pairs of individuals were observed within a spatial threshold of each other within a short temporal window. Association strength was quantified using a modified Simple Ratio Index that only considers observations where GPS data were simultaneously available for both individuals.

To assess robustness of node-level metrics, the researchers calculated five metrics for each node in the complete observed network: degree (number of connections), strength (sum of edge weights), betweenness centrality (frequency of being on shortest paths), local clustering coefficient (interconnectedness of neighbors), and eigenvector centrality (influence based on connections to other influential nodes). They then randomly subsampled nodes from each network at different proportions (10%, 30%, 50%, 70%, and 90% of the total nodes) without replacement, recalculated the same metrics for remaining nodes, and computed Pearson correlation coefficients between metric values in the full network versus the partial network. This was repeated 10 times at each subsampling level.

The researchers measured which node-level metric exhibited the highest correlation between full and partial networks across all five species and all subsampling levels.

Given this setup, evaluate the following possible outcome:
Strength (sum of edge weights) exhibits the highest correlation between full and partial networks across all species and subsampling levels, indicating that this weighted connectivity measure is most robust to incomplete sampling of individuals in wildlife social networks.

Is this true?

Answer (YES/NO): NO